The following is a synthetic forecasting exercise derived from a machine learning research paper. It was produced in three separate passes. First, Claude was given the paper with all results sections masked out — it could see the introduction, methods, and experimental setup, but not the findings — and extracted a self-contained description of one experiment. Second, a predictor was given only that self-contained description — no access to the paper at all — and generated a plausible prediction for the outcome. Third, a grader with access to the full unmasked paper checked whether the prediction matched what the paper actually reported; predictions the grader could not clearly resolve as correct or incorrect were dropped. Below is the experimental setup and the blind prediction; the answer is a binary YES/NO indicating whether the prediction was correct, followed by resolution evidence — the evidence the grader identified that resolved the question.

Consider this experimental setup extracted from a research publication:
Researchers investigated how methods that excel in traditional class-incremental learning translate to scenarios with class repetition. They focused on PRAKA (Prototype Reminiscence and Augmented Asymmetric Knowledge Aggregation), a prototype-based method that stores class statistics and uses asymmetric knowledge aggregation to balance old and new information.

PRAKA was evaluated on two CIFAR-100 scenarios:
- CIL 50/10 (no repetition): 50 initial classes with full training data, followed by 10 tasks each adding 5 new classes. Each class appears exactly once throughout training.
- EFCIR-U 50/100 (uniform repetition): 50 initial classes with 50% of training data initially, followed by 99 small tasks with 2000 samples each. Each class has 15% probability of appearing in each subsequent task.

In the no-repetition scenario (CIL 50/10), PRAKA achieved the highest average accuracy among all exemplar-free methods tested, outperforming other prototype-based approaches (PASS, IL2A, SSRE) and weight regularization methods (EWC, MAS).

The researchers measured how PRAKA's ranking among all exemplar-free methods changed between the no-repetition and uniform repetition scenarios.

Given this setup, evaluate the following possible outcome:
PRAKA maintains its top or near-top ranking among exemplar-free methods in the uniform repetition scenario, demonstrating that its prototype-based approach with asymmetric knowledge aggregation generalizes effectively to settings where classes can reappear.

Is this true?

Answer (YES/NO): NO